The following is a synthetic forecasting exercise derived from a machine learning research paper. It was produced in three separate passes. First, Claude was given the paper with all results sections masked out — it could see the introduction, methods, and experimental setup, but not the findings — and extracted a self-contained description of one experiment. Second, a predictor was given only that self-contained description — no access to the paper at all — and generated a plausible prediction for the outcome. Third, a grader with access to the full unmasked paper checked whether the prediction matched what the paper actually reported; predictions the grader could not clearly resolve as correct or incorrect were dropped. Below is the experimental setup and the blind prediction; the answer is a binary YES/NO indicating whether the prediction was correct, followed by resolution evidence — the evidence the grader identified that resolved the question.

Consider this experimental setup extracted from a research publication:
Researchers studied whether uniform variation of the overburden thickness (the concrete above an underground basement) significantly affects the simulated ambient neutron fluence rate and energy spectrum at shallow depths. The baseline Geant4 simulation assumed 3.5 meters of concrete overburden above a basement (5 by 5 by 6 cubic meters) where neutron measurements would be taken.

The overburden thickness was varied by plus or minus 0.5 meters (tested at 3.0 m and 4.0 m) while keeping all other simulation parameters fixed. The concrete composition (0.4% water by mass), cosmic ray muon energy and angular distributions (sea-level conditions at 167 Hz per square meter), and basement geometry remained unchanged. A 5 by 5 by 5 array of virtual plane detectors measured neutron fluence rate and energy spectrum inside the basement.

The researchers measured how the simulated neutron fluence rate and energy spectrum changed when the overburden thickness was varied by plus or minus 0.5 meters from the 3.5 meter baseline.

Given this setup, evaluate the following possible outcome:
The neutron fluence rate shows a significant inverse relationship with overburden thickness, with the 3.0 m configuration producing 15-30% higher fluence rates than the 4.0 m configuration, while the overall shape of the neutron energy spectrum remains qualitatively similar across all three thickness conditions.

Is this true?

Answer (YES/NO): NO